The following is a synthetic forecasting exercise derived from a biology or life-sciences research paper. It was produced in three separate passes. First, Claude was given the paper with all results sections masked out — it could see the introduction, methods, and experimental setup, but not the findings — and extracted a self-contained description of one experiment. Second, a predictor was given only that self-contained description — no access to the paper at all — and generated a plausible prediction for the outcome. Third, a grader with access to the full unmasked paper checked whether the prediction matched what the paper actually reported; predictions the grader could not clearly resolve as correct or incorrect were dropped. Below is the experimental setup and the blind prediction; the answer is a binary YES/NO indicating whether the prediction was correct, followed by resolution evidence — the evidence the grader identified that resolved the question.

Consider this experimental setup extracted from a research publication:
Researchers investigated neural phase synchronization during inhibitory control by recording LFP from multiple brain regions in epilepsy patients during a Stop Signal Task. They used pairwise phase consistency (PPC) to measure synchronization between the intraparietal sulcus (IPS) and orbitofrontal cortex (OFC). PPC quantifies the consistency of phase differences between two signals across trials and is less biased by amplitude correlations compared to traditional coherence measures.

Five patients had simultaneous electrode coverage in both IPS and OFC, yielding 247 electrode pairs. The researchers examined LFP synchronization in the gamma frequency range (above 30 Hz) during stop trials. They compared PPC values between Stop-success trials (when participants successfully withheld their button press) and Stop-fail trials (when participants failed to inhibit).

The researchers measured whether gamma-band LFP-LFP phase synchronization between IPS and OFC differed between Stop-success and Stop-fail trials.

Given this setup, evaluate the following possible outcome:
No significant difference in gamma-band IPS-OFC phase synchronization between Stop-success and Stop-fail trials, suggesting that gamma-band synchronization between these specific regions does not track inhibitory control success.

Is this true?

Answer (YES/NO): NO